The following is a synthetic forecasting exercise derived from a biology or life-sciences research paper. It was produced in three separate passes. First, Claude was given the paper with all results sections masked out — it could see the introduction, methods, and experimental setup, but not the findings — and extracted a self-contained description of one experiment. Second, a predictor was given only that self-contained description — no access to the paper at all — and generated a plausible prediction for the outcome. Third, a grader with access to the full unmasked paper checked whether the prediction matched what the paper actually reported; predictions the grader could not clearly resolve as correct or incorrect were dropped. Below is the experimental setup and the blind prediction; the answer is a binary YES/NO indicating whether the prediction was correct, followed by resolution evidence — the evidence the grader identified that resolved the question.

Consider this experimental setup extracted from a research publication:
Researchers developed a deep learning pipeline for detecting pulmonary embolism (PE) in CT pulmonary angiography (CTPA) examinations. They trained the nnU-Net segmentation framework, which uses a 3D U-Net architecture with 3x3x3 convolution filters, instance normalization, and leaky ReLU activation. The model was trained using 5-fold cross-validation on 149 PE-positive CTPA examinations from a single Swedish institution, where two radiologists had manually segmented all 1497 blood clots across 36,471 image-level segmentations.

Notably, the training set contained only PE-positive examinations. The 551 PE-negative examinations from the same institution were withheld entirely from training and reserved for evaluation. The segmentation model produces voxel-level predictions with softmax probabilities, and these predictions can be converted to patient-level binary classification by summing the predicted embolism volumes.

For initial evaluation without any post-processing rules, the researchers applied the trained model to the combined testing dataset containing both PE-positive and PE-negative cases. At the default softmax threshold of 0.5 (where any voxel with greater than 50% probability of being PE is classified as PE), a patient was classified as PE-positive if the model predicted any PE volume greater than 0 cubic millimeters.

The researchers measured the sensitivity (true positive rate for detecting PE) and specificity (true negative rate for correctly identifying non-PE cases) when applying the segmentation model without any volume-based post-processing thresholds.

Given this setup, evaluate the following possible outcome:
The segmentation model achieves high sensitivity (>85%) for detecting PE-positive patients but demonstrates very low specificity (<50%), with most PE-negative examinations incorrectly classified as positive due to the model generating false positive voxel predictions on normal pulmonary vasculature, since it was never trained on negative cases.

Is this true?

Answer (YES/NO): NO